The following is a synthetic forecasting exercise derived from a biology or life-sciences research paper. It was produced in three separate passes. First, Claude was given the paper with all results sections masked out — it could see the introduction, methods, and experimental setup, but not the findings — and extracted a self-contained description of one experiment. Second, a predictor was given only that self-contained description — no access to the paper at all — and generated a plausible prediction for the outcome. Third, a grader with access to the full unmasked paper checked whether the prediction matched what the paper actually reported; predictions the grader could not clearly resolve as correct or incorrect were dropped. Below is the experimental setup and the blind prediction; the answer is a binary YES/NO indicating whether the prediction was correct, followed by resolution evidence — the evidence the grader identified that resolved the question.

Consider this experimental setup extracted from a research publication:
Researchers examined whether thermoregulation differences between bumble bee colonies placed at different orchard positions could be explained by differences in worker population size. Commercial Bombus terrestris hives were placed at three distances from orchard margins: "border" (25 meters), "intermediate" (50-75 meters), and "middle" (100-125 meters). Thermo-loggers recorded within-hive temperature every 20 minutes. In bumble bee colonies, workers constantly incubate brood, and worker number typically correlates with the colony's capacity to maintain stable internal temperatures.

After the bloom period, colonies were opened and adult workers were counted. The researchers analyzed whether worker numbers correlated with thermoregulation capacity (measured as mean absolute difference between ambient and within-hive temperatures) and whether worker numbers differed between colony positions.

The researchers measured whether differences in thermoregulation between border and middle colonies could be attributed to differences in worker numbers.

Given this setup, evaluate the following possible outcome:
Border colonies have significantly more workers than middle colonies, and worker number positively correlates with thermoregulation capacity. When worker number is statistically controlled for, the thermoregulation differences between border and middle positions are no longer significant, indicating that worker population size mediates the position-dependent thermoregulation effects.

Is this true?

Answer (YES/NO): NO